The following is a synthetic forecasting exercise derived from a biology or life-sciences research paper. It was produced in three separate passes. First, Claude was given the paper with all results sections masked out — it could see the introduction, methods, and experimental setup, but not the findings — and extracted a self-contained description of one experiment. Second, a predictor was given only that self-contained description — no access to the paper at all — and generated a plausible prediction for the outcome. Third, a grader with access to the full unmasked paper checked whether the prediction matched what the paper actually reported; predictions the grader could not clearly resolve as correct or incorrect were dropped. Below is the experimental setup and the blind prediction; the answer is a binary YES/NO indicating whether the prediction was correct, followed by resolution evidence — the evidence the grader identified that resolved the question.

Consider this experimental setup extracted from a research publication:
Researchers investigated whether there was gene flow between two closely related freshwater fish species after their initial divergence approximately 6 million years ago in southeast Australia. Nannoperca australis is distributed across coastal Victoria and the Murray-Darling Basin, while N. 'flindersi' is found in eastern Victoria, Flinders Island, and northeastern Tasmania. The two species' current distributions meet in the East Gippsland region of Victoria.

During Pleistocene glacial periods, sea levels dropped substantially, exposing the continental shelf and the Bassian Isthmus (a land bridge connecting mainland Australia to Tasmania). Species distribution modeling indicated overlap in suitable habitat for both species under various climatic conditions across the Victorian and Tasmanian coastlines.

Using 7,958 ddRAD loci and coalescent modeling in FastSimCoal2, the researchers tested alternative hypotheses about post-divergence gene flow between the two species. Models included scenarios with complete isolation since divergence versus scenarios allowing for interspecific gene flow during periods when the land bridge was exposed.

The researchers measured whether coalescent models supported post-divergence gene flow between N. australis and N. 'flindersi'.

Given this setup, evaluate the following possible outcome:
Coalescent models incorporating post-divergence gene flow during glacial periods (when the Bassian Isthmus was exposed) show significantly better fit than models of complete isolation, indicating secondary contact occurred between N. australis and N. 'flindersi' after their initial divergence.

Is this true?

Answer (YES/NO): NO